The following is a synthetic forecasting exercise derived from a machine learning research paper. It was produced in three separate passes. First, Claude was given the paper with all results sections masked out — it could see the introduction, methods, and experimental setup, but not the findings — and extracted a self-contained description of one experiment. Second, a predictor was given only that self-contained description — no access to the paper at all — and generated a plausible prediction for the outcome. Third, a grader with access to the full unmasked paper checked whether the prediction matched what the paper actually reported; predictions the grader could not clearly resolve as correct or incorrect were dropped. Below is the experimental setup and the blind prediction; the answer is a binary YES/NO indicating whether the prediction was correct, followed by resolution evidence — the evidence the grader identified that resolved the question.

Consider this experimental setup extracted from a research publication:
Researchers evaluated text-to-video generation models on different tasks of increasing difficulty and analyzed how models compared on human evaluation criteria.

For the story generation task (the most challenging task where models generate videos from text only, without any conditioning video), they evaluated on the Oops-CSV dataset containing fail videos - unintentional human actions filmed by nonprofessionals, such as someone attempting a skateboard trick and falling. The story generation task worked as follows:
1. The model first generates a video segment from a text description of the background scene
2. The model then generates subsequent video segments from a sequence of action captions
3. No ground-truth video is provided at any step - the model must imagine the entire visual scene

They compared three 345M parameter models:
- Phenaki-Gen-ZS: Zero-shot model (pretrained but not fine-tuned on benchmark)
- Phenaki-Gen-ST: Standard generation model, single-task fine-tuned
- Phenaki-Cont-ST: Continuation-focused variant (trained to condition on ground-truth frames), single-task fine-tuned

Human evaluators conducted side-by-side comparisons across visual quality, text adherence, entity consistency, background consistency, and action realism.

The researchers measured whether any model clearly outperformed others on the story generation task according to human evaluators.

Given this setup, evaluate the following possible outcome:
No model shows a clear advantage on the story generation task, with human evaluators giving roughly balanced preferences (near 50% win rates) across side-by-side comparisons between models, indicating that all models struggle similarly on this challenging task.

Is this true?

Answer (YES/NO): NO